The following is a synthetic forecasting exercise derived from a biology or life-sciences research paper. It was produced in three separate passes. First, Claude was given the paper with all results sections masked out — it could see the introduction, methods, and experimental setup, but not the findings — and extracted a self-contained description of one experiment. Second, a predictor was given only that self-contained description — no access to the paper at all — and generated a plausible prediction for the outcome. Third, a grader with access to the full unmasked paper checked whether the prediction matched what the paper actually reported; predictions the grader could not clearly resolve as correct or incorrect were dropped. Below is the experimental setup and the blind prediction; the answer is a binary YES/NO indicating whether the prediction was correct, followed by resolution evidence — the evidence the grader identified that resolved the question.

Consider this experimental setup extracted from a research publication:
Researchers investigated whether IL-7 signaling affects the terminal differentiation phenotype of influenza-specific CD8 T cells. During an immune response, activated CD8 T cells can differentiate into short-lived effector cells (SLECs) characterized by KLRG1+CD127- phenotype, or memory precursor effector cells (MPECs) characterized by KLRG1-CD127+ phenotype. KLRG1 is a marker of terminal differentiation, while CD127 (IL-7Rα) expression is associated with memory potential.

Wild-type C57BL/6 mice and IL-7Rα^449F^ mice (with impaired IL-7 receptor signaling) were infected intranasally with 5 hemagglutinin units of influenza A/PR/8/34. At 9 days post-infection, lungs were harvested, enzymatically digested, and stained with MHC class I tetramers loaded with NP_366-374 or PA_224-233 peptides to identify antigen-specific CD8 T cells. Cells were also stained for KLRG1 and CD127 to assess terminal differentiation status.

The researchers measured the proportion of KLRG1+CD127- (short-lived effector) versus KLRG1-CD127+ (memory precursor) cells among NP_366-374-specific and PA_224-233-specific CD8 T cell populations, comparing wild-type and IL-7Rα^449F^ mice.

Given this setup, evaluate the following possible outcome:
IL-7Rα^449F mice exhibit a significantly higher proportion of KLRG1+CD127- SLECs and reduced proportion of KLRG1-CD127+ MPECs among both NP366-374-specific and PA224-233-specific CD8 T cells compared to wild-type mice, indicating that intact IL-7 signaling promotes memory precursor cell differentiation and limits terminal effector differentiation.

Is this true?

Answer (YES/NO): NO